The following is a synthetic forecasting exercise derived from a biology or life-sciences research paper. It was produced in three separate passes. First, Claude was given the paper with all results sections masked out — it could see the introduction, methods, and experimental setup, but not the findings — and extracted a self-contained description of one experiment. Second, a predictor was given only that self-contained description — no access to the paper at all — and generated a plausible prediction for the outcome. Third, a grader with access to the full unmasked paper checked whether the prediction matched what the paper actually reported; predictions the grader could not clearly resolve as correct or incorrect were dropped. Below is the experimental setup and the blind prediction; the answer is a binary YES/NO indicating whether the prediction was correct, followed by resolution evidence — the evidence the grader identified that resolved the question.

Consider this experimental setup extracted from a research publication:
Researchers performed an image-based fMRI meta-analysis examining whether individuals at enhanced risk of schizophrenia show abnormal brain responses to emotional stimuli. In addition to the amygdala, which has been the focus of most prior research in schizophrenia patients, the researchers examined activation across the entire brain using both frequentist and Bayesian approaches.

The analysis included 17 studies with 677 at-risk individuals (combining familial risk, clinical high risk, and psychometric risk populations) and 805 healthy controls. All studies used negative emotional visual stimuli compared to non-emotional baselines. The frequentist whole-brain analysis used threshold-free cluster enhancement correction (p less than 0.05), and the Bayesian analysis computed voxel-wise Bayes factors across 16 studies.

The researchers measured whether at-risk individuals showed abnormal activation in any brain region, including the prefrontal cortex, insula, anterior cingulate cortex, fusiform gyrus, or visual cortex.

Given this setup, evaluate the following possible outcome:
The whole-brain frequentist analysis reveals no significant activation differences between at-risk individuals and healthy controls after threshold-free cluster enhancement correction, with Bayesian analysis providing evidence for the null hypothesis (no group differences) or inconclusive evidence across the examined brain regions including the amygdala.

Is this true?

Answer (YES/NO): YES